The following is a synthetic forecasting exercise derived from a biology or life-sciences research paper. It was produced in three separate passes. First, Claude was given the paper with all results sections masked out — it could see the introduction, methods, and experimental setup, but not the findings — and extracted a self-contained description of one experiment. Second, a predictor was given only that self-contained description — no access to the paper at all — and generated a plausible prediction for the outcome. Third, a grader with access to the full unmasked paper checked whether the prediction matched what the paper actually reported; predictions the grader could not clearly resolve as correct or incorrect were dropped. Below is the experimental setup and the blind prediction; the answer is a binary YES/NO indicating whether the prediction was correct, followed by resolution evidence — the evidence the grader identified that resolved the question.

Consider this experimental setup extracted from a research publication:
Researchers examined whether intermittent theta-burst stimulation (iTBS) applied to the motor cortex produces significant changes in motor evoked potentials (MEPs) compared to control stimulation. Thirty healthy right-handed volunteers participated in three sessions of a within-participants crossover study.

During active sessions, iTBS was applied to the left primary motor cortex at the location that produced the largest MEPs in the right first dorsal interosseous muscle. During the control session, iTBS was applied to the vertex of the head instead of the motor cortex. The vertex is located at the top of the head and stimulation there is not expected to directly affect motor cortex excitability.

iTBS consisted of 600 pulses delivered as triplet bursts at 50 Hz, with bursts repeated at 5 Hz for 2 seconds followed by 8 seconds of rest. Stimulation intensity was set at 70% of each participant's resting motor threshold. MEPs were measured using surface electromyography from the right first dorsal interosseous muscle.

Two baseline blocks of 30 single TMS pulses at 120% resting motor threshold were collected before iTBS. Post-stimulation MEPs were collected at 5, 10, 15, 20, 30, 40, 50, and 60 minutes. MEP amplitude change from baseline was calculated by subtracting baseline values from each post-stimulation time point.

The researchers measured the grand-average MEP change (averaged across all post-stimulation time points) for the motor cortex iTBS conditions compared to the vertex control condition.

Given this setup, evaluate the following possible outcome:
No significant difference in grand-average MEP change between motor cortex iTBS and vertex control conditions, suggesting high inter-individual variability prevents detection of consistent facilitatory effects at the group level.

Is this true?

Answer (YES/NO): NO